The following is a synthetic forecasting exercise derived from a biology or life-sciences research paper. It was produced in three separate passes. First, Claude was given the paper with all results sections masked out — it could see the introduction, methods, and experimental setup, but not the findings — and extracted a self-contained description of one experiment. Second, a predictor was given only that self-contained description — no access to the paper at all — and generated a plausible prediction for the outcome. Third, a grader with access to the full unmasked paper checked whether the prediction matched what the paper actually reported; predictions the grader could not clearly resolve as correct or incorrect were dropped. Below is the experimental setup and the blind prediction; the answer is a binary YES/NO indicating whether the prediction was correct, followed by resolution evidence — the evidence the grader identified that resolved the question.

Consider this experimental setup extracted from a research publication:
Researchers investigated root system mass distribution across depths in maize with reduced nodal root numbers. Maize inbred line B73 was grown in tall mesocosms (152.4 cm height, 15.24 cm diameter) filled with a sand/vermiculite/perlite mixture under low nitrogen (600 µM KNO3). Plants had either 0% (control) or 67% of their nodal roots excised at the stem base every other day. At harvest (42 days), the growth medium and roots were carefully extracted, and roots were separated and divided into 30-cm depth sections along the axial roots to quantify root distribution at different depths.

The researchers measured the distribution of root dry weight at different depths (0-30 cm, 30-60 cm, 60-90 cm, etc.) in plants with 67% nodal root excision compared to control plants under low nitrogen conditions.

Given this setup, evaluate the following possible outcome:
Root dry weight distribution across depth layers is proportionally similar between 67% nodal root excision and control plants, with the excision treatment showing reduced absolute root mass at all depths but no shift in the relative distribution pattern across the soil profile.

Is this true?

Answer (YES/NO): NO